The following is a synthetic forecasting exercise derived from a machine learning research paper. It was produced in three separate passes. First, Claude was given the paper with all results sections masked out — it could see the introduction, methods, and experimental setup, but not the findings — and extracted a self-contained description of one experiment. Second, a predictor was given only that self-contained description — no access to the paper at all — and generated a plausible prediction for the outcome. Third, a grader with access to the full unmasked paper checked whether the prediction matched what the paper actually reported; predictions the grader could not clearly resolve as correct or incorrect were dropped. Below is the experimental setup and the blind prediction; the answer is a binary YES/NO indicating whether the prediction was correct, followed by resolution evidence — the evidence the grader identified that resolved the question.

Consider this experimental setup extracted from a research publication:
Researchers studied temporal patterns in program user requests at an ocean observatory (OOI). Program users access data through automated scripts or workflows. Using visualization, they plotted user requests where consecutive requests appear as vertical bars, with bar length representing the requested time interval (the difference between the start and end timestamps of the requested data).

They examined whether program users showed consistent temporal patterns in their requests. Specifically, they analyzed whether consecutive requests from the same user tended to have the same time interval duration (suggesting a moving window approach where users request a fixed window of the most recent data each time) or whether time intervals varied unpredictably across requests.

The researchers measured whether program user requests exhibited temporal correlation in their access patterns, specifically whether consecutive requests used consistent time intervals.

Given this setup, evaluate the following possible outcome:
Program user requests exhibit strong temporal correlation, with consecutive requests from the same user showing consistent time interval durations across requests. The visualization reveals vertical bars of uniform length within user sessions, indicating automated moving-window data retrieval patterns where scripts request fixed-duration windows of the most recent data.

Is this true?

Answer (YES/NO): YES